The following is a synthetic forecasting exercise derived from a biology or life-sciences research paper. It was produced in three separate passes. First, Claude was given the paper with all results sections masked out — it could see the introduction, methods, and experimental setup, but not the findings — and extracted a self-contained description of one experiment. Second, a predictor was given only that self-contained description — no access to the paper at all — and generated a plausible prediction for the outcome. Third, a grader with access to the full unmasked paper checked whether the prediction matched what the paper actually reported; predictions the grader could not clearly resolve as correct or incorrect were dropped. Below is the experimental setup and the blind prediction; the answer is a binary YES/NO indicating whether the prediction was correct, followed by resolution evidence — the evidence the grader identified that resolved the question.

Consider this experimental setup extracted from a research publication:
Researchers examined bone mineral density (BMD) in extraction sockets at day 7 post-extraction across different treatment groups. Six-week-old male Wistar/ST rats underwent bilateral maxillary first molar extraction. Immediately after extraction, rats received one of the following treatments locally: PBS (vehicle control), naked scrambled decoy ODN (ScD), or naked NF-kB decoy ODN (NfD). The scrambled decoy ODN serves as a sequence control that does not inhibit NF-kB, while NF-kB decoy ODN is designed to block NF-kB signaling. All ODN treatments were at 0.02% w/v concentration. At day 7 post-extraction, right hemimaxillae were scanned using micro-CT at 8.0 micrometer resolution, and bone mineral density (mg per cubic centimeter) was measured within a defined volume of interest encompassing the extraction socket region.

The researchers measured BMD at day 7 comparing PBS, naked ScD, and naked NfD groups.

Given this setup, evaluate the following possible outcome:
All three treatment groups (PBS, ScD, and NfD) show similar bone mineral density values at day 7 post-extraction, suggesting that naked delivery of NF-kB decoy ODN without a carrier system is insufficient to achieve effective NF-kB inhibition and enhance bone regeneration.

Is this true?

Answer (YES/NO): NO